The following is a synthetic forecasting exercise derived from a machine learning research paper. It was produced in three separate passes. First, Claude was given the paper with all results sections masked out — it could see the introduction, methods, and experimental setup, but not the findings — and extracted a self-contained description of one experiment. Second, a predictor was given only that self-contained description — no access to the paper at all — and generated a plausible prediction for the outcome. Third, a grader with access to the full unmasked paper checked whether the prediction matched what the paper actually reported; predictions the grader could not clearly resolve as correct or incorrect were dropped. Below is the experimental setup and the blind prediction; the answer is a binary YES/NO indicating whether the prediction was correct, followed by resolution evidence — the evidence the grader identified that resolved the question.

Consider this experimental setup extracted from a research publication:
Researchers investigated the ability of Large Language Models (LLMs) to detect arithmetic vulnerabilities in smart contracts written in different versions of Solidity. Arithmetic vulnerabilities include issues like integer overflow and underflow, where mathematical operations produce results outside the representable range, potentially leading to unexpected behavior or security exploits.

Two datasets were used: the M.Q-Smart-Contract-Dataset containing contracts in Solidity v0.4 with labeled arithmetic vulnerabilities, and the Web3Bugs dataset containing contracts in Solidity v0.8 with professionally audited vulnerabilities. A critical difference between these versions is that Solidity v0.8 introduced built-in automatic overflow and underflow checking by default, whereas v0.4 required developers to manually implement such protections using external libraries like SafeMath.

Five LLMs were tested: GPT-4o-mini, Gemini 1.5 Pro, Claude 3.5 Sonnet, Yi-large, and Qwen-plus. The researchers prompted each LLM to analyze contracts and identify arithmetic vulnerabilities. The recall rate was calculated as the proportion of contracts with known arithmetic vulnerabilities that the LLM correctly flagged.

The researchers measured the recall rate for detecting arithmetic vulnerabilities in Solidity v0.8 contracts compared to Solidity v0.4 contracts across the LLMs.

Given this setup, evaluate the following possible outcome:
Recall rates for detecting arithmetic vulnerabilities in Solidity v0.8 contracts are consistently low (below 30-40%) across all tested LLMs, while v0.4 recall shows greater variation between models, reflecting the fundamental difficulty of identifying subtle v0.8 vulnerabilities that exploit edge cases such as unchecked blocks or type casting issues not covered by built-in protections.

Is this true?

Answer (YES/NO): NO